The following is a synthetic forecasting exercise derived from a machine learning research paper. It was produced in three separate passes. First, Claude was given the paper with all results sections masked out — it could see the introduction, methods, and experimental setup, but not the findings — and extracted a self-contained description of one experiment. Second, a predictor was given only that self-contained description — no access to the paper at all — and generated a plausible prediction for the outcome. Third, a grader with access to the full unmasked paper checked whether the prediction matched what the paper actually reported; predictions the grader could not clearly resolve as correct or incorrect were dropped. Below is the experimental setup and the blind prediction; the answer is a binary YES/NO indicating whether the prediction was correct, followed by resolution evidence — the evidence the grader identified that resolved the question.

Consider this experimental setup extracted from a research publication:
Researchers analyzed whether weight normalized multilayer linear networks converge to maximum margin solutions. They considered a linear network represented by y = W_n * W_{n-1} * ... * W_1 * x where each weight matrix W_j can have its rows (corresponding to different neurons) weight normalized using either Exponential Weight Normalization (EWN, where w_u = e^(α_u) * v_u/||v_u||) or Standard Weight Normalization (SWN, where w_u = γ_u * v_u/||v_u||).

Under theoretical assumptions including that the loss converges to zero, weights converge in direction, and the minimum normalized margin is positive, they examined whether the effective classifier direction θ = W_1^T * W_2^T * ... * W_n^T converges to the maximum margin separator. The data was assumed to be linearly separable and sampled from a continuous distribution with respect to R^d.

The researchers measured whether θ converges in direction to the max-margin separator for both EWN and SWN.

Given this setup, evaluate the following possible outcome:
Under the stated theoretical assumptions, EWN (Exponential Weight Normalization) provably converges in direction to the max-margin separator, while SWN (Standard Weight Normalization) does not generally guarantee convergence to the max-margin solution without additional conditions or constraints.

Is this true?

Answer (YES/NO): NO